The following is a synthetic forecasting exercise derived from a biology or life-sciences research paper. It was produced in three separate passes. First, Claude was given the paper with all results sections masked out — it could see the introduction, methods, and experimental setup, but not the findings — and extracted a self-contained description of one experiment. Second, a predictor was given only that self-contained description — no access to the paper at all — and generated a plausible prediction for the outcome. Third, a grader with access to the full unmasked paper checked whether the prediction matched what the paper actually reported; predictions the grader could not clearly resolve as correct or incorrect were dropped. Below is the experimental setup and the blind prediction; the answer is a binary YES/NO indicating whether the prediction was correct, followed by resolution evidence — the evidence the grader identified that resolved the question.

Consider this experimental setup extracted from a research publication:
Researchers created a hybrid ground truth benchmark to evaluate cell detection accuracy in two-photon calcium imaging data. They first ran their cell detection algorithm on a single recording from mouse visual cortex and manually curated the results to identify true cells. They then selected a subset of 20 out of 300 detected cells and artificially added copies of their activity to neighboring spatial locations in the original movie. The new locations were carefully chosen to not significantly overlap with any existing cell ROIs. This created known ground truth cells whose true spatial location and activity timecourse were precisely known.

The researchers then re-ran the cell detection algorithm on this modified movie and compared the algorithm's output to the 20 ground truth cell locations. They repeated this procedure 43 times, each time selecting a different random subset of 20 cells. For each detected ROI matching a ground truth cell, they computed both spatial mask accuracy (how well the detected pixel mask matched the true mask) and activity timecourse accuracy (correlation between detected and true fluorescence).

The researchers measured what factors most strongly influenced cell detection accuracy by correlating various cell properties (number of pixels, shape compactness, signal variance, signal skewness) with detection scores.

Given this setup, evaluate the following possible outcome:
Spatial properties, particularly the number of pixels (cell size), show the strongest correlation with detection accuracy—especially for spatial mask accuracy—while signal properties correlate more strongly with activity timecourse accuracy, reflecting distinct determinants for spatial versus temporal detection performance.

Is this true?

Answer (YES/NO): NO